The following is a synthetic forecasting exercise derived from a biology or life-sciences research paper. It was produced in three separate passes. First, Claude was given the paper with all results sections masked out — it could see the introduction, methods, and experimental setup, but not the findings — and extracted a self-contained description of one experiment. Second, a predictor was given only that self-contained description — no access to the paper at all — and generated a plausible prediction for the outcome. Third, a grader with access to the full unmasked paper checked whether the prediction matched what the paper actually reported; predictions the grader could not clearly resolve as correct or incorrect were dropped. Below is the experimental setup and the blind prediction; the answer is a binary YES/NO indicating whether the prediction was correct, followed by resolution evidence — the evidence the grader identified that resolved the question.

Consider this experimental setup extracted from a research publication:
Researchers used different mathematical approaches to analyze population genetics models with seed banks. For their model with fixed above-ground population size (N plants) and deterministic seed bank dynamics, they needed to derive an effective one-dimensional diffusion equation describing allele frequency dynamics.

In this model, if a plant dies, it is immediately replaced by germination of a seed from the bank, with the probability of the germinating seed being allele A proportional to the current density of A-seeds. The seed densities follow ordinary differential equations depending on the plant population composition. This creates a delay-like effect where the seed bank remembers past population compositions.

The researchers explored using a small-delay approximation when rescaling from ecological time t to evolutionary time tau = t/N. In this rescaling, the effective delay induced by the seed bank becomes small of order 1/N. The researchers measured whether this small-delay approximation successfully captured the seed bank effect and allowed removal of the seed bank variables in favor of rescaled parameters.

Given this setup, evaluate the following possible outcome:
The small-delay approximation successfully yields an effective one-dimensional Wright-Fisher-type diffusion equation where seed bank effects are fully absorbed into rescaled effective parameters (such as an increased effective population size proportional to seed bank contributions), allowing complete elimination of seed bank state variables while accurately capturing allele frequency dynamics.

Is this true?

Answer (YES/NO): NO